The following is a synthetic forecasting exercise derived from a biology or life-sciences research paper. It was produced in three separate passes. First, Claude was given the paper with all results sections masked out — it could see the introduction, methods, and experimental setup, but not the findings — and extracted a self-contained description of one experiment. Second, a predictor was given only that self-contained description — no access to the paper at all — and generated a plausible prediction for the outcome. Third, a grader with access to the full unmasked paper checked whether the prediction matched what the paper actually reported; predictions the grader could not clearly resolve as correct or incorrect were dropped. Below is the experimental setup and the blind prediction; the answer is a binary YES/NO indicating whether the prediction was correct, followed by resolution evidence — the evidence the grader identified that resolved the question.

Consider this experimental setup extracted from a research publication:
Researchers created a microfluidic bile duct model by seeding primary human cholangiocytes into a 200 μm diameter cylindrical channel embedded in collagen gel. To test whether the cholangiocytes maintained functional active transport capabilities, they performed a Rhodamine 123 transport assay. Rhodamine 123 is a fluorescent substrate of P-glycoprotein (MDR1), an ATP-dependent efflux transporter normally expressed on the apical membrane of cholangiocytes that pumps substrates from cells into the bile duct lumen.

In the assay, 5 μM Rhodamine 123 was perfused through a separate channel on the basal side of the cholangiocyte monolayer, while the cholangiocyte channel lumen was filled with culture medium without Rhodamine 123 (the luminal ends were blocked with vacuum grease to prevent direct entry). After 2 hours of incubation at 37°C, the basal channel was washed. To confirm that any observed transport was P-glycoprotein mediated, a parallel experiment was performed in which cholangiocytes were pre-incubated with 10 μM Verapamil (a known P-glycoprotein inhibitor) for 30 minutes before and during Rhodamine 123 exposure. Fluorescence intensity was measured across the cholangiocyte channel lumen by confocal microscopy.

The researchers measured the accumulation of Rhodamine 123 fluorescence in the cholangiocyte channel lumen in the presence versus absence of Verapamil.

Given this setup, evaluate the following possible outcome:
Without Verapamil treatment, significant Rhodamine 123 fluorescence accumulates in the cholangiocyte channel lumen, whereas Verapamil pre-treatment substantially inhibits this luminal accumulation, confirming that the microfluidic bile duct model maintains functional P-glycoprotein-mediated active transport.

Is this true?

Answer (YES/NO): YES